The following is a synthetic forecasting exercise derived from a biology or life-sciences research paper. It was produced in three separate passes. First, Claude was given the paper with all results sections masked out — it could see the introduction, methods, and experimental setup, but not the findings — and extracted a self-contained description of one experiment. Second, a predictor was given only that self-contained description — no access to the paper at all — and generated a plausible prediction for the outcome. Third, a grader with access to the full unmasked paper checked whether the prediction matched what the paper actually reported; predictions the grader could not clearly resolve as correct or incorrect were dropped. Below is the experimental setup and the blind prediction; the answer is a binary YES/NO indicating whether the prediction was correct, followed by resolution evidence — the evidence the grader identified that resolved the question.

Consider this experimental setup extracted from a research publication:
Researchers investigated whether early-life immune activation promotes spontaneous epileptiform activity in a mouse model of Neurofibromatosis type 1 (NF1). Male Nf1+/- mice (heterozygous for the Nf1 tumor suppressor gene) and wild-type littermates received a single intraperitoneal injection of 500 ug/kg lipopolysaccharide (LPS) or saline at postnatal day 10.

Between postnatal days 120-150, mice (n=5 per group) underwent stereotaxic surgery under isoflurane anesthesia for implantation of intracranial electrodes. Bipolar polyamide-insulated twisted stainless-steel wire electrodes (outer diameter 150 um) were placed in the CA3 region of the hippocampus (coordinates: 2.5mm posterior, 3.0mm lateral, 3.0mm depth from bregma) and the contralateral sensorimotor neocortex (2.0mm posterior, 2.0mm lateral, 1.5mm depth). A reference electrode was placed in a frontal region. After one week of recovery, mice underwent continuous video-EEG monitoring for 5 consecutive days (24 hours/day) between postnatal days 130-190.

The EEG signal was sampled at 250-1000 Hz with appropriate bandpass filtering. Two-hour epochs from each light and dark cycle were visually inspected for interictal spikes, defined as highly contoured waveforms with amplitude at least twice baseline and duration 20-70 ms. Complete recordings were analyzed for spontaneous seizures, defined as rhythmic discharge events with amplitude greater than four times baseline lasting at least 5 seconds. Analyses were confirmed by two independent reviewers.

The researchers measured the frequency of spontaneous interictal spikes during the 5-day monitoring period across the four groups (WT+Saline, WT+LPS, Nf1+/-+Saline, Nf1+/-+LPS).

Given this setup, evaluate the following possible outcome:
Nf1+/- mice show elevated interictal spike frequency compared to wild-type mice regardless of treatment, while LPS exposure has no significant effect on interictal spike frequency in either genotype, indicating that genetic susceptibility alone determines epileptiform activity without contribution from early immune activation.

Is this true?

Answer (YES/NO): NO